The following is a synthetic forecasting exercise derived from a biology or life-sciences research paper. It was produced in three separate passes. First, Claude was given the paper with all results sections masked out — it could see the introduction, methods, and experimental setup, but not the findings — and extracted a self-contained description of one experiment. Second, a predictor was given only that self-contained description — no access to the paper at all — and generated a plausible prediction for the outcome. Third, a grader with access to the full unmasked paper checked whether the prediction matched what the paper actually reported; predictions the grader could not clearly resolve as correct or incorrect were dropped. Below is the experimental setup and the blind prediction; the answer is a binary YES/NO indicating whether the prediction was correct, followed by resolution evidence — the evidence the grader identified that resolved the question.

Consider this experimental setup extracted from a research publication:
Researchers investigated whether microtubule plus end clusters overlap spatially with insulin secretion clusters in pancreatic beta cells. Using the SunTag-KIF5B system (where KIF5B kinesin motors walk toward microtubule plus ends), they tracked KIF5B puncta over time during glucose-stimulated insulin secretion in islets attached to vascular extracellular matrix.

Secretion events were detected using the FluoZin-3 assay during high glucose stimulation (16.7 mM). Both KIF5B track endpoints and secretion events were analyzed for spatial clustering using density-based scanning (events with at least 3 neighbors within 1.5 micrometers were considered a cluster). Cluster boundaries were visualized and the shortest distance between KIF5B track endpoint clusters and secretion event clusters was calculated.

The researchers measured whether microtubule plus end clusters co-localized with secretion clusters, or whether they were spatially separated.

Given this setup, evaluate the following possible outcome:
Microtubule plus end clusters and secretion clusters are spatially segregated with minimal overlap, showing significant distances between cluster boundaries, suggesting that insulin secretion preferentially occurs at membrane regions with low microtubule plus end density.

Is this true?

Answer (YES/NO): YES